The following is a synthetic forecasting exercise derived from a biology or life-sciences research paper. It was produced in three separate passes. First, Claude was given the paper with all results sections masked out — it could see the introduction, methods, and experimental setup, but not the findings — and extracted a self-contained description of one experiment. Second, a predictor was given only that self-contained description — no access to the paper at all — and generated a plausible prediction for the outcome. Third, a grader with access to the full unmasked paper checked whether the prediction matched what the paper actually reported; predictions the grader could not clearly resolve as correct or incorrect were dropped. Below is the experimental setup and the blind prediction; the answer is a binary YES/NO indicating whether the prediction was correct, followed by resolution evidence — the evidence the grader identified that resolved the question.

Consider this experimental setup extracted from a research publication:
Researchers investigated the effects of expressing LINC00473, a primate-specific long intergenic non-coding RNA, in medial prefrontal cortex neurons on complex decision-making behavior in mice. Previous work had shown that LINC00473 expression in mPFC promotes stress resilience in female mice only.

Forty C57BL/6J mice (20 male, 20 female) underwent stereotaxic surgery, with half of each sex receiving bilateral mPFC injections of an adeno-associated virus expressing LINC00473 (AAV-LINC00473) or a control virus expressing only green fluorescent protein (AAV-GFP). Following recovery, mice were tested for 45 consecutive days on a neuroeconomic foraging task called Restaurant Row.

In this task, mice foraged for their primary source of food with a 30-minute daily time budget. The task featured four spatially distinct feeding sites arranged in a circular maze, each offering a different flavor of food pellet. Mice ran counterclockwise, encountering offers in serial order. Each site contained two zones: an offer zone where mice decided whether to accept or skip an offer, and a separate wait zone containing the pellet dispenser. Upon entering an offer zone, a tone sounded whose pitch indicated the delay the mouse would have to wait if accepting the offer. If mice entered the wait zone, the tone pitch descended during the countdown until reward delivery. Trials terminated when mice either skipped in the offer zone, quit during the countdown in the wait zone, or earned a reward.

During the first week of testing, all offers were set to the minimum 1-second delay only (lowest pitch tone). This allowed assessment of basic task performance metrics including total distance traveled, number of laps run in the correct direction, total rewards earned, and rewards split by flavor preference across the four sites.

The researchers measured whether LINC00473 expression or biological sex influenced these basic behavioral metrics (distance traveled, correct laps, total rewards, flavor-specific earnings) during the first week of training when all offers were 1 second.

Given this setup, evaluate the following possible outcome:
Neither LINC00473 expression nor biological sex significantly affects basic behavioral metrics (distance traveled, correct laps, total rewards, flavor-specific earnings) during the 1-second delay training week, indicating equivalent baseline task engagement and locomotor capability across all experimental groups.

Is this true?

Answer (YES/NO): YES